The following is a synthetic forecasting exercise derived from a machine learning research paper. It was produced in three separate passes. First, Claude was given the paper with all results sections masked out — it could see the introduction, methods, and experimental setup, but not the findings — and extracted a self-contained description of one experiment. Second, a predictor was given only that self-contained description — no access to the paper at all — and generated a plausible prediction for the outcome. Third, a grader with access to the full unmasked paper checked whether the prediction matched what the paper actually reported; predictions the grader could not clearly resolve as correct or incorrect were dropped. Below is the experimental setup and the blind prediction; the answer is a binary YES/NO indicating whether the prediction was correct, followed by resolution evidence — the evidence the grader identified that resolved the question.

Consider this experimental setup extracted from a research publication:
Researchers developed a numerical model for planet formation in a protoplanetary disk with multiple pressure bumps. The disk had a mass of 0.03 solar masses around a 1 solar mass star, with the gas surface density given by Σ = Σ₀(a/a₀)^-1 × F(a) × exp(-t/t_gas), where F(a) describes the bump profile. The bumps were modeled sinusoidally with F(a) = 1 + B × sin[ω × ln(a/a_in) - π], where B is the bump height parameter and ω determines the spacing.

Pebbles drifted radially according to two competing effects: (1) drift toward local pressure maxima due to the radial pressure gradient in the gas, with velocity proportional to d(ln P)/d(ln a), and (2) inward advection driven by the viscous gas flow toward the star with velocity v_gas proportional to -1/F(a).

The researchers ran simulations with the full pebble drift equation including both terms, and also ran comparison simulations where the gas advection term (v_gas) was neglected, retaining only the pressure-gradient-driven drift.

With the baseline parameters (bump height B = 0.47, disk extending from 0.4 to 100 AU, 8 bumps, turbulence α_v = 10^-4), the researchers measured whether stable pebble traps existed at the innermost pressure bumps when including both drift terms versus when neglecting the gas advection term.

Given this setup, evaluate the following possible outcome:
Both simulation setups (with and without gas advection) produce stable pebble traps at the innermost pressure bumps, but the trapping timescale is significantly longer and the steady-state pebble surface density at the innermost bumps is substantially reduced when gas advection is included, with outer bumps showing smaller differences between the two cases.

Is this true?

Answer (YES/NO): NO